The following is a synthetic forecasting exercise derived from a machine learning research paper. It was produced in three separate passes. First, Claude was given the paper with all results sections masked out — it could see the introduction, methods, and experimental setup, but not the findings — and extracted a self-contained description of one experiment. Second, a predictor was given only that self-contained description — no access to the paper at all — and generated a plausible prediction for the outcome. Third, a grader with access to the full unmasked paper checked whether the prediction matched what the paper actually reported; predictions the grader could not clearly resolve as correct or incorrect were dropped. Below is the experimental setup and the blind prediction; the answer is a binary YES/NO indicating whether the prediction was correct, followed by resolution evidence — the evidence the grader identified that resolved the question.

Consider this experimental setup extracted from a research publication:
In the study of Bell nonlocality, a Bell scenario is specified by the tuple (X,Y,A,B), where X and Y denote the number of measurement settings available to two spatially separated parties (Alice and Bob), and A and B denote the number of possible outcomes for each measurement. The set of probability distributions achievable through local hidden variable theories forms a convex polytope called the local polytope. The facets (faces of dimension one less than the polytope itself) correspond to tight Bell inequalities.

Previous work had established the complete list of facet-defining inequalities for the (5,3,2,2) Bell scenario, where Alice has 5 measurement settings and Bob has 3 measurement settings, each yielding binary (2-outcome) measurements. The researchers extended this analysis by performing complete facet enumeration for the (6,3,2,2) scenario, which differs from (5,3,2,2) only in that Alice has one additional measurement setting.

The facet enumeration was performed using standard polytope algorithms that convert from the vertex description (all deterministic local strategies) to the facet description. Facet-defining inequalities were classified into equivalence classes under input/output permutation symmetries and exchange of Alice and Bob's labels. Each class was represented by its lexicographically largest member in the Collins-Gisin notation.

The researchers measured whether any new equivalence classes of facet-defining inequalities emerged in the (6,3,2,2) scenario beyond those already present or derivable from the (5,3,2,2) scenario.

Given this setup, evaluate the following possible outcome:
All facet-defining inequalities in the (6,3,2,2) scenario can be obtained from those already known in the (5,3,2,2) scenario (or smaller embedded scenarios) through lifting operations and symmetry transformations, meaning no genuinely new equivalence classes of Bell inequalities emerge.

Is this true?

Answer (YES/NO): YES